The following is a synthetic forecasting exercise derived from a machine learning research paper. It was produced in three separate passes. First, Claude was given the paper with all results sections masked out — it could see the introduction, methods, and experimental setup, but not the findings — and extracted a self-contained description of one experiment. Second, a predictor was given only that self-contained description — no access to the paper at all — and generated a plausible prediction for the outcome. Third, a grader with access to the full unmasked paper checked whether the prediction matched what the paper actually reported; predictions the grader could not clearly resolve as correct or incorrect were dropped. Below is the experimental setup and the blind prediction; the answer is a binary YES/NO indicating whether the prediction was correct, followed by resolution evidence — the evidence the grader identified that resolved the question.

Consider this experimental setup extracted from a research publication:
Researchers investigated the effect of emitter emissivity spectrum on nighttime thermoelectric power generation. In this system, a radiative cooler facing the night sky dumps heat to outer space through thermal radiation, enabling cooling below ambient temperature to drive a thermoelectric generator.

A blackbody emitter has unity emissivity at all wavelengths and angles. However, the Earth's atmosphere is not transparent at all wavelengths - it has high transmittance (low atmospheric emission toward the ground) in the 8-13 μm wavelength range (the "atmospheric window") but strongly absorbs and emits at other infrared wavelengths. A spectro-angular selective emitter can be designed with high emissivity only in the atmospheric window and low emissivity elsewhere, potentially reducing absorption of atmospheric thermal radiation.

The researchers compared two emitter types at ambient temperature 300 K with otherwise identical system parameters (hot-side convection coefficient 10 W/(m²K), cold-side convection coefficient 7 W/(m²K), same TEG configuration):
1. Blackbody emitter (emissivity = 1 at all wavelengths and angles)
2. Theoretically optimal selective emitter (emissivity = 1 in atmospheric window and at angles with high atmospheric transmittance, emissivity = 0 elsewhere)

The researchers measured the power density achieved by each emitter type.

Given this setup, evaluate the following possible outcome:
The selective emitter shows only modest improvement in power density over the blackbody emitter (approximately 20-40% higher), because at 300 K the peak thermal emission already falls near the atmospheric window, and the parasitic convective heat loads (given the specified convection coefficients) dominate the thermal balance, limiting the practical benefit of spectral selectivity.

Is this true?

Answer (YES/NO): YES